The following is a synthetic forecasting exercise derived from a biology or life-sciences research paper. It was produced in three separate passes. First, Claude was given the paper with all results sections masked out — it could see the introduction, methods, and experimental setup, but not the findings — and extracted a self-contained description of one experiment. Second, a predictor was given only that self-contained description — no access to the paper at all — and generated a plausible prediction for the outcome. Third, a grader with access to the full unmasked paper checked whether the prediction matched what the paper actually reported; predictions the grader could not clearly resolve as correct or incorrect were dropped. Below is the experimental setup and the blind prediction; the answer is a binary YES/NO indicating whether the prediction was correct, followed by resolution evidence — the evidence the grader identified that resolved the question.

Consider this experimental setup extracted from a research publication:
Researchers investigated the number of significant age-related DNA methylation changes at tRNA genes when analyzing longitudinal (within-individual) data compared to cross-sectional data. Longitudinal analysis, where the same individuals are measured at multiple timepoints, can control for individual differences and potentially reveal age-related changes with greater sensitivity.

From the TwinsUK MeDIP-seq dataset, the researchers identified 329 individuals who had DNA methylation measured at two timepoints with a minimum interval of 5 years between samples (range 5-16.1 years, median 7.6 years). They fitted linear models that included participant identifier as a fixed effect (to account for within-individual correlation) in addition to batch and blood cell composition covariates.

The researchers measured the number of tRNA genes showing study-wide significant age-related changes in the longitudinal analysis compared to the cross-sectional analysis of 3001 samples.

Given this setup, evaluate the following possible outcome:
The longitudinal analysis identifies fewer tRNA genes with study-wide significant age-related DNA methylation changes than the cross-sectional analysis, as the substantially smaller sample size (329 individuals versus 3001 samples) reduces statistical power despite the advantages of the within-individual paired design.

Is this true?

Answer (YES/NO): YES